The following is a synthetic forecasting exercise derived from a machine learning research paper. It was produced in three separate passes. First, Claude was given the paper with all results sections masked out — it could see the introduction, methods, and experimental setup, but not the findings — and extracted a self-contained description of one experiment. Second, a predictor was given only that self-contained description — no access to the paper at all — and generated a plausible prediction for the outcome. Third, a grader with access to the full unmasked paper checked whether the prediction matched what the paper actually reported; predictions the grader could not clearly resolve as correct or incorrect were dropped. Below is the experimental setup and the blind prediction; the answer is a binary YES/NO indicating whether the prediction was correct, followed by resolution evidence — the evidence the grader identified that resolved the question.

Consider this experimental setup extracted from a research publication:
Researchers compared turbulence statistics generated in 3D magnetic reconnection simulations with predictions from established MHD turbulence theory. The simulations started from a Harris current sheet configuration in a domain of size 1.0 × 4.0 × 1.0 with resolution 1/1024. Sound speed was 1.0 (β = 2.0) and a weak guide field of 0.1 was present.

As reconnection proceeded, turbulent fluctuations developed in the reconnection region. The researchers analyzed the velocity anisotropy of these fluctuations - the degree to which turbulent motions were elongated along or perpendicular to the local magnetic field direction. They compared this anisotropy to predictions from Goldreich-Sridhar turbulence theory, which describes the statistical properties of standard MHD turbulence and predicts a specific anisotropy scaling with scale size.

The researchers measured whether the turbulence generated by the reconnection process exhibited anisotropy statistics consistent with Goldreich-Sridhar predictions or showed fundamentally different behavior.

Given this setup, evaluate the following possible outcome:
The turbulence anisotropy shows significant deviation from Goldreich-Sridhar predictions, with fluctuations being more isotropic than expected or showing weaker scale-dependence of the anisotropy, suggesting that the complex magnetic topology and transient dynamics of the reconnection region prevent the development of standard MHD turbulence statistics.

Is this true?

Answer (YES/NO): NO